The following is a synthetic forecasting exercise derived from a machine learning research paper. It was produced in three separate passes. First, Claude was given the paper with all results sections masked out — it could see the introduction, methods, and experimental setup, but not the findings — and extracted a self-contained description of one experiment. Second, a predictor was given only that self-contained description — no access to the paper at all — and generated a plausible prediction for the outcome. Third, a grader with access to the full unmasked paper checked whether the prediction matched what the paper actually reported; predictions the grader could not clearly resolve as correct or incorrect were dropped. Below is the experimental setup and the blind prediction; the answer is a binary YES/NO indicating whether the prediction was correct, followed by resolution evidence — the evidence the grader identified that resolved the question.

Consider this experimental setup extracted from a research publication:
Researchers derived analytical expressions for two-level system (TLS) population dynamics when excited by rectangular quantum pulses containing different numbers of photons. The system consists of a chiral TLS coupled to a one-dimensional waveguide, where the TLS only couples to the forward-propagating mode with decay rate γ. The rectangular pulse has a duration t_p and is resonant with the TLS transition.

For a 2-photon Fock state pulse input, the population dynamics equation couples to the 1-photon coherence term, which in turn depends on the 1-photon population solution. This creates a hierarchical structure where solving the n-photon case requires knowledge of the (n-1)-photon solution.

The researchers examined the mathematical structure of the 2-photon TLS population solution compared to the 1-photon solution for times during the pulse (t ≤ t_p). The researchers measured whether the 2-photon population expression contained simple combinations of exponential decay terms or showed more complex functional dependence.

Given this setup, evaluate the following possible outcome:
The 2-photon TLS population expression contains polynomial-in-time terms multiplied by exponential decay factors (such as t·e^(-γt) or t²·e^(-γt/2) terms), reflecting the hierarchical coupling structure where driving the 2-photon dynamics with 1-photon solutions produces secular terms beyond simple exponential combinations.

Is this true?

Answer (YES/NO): YES